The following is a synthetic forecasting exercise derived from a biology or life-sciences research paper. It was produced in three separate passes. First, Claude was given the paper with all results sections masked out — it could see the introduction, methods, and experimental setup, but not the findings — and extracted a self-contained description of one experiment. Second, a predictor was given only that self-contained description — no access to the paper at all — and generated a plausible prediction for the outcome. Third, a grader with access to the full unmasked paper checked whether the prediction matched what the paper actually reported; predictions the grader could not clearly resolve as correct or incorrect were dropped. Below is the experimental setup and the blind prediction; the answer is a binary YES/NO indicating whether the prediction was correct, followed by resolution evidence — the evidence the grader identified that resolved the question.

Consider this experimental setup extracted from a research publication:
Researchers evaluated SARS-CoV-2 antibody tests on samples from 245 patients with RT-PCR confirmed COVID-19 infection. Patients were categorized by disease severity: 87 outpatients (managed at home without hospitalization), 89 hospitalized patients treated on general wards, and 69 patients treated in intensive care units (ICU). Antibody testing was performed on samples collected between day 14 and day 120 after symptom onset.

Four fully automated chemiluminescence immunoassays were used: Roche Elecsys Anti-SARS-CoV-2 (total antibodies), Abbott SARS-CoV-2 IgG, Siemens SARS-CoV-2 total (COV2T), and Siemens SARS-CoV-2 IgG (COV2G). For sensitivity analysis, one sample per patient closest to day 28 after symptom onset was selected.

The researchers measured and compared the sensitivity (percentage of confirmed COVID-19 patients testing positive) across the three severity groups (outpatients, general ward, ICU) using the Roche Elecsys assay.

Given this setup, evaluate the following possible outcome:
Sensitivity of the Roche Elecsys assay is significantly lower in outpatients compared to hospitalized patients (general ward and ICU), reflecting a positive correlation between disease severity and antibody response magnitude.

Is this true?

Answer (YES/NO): NO